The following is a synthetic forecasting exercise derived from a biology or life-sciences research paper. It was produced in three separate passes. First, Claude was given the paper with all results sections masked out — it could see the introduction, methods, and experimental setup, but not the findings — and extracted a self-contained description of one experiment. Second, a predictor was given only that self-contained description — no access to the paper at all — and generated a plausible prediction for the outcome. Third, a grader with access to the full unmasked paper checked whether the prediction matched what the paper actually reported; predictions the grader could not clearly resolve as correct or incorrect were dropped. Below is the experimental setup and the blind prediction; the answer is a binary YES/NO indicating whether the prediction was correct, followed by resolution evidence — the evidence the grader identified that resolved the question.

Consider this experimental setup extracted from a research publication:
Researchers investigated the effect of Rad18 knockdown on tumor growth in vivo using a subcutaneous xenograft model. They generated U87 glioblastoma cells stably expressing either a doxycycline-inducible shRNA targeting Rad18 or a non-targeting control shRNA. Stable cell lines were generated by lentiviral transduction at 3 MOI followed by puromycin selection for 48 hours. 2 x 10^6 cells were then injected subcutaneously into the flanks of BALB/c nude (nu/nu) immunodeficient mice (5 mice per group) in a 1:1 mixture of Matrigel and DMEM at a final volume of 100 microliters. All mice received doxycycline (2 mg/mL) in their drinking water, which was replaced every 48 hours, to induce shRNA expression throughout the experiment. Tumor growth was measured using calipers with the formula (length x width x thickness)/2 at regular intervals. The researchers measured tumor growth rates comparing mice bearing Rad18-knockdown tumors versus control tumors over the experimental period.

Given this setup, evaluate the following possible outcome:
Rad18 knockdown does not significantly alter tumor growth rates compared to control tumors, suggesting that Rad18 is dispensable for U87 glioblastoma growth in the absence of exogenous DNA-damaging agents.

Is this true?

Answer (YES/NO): NO